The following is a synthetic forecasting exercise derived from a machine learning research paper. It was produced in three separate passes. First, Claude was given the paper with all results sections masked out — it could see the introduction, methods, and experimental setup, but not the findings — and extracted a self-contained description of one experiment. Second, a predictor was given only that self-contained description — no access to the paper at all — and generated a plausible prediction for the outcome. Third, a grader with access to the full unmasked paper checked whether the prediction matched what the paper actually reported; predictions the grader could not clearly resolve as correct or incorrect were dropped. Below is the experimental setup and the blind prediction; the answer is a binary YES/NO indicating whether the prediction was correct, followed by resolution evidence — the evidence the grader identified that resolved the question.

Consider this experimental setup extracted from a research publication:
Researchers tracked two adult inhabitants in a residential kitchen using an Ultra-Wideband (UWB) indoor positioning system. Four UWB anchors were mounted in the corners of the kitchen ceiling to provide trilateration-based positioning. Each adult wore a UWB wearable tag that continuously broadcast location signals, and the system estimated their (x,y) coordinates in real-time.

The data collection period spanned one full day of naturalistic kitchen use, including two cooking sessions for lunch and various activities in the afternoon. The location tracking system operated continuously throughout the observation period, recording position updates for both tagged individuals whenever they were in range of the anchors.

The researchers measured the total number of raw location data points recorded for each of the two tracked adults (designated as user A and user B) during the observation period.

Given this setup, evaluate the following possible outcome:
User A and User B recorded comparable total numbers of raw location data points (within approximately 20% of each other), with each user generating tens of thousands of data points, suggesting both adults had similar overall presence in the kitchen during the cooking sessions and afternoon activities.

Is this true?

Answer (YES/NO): NO